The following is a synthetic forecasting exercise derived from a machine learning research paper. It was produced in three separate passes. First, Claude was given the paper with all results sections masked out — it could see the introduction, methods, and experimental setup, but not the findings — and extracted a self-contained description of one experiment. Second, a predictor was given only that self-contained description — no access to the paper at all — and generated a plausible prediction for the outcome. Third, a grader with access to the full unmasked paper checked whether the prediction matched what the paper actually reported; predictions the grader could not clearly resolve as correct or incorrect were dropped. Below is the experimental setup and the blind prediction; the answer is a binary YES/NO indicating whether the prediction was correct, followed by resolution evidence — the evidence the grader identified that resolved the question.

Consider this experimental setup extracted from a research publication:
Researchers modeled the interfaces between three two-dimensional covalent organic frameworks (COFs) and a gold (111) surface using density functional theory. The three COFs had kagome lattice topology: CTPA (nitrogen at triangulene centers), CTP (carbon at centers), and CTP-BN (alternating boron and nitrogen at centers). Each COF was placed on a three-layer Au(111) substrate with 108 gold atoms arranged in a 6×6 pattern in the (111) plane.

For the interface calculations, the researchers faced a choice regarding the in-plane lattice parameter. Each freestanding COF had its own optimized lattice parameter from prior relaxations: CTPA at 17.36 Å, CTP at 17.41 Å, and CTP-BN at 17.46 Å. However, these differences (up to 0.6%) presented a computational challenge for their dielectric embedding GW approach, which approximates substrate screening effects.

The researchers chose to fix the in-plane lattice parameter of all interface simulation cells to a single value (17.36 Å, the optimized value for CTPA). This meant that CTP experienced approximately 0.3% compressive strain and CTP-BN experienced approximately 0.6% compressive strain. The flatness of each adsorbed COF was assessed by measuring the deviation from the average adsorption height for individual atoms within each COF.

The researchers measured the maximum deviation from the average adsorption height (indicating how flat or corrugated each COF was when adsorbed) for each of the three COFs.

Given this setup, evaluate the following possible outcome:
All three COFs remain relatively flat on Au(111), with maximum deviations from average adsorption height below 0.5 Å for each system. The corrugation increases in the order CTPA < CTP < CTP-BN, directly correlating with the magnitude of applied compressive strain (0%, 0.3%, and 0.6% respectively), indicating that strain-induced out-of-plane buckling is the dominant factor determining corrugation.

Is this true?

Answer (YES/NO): NO